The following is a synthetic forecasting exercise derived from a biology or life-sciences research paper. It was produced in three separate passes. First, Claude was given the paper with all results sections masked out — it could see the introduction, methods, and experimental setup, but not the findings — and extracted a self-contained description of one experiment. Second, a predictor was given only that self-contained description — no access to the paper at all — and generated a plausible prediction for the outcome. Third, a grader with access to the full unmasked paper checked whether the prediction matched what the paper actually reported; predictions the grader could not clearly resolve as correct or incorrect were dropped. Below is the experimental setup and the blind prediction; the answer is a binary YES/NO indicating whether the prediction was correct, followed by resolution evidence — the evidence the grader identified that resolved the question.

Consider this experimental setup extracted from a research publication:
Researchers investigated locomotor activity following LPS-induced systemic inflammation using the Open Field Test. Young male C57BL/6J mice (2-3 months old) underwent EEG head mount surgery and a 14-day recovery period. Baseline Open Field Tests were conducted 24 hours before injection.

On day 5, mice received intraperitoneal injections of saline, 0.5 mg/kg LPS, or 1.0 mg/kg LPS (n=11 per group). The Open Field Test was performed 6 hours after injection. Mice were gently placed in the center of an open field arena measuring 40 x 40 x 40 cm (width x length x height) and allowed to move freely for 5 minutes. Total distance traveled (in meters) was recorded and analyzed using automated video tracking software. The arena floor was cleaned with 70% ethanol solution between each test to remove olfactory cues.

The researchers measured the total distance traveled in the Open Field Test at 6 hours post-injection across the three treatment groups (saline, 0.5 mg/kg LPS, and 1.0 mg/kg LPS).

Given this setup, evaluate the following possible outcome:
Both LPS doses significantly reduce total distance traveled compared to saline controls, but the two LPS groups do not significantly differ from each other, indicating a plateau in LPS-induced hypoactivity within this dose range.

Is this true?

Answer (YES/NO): YES